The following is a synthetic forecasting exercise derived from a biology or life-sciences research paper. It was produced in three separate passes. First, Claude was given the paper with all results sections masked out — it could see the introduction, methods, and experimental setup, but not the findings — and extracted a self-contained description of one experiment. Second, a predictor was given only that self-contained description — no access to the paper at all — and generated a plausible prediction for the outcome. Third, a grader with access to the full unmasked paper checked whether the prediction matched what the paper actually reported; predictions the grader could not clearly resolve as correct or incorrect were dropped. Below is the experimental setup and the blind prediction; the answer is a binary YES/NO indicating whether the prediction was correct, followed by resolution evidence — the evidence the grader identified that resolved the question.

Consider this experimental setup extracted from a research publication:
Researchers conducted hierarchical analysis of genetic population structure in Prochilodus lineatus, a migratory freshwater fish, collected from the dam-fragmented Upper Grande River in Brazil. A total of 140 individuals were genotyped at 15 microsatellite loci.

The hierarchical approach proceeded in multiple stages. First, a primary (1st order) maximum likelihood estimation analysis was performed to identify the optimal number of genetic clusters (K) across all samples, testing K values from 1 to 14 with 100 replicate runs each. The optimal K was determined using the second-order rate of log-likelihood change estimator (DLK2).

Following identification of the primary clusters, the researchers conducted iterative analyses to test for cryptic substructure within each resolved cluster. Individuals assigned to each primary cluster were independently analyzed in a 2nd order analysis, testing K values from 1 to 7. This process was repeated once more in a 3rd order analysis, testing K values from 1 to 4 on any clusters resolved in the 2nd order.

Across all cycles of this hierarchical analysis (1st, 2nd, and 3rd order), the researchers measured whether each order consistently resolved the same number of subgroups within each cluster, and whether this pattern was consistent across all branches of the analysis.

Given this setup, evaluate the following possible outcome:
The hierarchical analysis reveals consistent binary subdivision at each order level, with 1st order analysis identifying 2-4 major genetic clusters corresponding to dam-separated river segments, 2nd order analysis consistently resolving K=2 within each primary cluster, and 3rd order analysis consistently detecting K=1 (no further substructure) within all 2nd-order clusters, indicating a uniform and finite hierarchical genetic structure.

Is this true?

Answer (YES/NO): NO